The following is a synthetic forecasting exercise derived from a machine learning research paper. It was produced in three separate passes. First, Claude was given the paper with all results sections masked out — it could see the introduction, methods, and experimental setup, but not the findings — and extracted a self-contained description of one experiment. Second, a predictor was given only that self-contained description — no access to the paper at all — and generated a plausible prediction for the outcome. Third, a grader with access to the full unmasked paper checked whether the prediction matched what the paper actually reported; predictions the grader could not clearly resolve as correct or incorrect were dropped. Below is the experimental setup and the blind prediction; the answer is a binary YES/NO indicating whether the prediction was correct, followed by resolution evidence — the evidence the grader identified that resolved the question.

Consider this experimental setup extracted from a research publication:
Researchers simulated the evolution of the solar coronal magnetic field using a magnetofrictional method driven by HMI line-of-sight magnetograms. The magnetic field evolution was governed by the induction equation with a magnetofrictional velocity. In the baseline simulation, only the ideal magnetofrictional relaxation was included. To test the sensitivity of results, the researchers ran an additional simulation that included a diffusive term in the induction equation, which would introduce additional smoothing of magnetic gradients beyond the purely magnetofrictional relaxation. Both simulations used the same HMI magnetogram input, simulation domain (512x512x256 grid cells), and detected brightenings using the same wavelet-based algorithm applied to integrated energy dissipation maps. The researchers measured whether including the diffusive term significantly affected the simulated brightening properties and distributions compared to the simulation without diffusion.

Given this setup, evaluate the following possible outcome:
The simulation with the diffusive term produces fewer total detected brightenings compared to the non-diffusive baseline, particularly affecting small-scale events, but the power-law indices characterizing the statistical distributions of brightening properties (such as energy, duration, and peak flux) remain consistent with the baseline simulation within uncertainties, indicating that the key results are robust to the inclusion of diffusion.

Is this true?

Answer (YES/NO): NO